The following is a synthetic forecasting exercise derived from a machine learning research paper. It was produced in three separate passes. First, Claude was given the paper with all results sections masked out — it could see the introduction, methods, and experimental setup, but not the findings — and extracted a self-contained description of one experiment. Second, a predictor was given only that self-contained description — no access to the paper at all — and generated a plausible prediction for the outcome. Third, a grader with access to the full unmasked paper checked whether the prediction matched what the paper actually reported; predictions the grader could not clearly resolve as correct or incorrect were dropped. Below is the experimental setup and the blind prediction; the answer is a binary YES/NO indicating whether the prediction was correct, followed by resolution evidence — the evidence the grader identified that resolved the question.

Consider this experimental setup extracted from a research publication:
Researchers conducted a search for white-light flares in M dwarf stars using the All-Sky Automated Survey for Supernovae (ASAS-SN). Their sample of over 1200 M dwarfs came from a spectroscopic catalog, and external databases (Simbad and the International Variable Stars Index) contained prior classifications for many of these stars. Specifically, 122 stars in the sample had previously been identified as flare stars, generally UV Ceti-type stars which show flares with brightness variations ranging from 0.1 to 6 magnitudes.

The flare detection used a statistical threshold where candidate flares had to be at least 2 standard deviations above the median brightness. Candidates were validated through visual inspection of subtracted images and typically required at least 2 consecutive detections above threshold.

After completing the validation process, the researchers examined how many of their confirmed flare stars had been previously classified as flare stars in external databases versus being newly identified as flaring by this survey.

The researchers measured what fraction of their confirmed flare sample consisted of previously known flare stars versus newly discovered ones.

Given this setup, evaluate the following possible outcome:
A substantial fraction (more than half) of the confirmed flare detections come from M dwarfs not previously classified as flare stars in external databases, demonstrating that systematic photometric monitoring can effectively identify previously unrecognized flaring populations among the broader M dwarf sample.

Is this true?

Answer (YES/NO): NO